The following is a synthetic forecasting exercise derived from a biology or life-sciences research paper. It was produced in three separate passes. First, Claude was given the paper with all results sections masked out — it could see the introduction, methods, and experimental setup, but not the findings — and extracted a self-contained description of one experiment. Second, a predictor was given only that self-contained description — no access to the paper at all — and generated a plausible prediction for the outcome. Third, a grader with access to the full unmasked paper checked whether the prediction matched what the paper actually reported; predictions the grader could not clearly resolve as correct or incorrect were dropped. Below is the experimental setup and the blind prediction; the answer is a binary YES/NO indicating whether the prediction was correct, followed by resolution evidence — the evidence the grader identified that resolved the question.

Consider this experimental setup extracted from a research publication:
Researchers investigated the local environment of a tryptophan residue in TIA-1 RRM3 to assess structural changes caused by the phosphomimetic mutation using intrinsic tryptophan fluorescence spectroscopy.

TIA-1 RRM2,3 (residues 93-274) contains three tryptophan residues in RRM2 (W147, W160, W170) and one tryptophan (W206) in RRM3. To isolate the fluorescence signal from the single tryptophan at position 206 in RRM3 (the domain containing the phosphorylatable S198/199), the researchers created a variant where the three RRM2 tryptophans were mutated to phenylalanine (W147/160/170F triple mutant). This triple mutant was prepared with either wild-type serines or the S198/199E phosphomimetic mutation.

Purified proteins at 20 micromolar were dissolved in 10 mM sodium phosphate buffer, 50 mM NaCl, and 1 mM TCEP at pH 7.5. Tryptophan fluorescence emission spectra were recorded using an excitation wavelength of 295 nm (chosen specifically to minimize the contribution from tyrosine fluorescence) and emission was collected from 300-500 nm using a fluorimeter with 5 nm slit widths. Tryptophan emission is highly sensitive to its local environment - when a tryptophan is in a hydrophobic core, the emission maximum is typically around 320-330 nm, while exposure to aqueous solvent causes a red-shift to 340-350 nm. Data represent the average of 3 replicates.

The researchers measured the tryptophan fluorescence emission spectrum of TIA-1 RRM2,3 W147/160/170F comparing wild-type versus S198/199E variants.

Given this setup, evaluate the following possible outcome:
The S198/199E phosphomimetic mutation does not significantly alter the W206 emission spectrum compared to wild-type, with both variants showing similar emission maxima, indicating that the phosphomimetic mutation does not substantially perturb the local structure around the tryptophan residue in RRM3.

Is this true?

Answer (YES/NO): NO